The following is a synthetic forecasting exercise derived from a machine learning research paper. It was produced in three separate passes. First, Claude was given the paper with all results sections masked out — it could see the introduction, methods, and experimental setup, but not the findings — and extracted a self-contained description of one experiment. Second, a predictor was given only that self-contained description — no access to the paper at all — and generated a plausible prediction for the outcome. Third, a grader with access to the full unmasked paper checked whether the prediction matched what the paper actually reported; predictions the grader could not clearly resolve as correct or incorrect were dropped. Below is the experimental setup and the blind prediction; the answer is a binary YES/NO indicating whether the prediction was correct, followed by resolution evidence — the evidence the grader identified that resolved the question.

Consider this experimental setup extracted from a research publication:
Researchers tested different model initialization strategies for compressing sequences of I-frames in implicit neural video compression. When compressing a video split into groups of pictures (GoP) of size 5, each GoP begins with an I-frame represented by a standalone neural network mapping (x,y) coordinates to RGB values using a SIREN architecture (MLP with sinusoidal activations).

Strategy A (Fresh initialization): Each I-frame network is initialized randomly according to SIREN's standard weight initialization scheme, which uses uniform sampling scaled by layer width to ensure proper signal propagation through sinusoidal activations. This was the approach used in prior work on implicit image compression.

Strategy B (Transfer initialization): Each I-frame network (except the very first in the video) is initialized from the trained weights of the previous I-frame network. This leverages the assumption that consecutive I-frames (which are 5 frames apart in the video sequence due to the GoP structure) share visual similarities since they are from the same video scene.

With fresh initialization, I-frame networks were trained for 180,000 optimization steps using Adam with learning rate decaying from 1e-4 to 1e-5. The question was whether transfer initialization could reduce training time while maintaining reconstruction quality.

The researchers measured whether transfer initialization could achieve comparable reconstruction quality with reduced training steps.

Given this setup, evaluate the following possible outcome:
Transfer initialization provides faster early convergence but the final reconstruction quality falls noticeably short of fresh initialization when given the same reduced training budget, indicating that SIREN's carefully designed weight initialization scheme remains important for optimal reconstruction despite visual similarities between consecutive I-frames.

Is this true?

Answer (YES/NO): NO